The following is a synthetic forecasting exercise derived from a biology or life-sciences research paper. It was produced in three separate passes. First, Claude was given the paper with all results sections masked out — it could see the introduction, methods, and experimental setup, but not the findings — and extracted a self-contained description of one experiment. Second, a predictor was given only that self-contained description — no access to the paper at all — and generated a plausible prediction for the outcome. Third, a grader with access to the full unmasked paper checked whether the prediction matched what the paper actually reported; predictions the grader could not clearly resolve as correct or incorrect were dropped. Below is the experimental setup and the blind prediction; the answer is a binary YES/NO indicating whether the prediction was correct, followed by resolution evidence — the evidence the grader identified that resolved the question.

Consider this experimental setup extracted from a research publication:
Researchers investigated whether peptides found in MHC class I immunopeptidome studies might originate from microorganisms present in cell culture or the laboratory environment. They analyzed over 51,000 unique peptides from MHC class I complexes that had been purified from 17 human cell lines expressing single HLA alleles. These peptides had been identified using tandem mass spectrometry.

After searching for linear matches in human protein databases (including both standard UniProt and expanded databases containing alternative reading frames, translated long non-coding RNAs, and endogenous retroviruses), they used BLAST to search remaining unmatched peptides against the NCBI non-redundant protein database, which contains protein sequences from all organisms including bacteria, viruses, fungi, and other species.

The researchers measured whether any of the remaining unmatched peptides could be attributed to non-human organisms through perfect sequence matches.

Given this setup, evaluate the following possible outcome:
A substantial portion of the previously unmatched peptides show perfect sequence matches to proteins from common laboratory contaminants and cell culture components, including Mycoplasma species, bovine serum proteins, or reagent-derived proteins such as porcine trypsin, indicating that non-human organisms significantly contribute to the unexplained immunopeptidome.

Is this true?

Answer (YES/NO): NO